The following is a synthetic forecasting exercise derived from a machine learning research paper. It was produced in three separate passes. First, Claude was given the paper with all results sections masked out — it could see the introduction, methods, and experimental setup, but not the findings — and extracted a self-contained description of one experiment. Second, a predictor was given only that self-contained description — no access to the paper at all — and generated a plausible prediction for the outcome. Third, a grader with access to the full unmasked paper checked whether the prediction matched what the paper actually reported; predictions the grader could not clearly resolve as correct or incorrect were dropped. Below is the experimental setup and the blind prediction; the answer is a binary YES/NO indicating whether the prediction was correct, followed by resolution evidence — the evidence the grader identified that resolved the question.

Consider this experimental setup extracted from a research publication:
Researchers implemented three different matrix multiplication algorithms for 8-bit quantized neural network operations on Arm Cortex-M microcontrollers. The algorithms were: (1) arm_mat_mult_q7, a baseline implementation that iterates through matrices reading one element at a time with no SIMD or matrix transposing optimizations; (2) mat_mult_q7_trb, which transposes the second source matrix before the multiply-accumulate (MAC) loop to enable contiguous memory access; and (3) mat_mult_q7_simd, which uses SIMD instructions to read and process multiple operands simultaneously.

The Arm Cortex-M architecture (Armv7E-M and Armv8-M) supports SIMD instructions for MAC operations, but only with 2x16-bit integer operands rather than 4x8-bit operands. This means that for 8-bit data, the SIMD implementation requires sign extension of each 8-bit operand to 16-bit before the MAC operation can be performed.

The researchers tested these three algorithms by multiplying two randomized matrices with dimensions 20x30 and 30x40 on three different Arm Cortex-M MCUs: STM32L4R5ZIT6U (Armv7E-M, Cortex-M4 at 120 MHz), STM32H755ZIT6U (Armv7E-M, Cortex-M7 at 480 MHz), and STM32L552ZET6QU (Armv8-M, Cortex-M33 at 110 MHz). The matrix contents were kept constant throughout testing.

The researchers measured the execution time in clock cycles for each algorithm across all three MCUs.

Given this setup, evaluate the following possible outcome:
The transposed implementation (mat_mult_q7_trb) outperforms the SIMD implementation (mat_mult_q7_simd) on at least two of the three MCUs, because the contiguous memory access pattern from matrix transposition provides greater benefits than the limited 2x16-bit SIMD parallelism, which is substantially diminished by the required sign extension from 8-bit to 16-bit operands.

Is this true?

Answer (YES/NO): YES